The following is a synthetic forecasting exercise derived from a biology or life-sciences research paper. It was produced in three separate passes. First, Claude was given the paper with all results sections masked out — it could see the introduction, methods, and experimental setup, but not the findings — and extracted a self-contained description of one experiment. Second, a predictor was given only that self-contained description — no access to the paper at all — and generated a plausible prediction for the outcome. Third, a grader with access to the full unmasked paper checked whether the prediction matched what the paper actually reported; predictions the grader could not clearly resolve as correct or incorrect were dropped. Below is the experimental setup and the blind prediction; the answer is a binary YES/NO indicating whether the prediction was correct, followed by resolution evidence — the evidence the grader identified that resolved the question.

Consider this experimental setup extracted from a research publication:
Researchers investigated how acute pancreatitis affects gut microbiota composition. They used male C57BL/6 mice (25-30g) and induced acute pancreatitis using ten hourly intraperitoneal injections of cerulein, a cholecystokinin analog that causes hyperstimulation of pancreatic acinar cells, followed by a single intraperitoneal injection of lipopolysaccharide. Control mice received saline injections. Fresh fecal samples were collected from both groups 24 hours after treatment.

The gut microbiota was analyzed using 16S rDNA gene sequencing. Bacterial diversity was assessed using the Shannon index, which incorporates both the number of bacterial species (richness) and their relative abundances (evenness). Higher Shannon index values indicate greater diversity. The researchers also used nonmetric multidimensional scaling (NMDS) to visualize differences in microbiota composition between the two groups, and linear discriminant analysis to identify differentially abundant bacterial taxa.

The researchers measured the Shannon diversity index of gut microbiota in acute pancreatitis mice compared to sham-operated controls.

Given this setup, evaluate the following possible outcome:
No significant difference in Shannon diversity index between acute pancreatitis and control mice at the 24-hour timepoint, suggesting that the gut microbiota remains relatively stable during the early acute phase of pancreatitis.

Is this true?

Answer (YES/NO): NO